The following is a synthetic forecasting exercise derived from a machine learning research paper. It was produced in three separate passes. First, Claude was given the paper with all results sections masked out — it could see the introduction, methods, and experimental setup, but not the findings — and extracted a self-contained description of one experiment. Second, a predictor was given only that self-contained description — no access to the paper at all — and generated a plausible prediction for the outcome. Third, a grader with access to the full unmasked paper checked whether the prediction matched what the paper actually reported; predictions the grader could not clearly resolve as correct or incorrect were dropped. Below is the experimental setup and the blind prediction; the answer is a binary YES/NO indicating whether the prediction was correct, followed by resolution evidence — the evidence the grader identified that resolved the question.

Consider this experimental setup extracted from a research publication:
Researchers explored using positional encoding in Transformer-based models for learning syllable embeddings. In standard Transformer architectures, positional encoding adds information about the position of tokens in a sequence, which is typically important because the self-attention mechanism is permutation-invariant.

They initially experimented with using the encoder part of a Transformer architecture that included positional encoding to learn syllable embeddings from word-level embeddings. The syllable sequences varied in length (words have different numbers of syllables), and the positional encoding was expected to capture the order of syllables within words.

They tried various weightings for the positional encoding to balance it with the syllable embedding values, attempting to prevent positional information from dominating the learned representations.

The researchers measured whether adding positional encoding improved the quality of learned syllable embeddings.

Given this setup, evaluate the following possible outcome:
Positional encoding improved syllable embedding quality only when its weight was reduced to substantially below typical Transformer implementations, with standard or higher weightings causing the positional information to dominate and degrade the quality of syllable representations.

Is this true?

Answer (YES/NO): NO